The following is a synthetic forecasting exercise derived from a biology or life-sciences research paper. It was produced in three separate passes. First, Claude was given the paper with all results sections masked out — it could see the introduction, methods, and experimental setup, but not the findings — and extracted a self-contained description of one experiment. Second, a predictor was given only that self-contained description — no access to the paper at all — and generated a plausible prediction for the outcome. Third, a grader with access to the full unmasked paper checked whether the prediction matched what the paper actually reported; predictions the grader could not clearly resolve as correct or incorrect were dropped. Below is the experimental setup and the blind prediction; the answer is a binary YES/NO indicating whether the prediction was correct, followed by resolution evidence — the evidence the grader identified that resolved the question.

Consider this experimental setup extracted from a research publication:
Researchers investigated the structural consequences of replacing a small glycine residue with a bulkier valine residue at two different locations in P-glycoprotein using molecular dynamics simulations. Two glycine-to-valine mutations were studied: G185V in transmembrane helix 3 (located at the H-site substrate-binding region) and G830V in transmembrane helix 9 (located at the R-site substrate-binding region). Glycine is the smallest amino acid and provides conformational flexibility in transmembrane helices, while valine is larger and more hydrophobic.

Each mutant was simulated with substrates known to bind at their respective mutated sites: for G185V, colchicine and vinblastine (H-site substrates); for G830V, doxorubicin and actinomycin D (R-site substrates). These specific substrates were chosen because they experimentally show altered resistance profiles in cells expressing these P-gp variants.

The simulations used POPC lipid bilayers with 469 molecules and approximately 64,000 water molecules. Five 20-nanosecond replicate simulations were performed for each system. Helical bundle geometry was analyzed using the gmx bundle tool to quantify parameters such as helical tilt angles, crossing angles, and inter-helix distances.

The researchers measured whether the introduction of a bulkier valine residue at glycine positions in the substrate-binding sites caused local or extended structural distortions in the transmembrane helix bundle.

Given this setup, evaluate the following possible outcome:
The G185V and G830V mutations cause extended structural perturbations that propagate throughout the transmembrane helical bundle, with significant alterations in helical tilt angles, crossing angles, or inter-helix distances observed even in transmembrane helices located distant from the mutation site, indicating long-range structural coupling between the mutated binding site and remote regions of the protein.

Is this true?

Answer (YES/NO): YES